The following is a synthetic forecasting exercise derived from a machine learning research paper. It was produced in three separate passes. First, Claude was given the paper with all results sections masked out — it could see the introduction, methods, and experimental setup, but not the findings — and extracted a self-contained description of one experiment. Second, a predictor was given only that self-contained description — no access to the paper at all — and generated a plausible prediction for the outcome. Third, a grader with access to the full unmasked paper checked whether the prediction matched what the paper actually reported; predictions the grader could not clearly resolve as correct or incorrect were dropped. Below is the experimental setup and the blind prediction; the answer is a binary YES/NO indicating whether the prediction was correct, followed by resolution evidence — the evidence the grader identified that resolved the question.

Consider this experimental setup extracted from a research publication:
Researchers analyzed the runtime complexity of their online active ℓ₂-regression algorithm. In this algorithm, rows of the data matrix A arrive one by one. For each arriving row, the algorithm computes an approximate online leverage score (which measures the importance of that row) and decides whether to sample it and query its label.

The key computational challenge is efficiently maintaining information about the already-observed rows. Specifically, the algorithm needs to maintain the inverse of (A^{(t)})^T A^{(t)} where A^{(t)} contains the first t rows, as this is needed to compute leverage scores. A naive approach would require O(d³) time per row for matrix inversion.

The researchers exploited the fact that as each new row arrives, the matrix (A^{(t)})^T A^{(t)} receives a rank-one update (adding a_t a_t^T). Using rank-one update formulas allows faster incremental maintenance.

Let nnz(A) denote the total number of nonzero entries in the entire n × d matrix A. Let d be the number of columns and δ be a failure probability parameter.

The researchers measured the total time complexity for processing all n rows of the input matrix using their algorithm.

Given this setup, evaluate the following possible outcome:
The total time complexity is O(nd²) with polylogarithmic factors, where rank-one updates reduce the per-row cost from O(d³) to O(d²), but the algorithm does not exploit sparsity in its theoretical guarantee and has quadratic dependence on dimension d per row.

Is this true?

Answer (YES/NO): NO